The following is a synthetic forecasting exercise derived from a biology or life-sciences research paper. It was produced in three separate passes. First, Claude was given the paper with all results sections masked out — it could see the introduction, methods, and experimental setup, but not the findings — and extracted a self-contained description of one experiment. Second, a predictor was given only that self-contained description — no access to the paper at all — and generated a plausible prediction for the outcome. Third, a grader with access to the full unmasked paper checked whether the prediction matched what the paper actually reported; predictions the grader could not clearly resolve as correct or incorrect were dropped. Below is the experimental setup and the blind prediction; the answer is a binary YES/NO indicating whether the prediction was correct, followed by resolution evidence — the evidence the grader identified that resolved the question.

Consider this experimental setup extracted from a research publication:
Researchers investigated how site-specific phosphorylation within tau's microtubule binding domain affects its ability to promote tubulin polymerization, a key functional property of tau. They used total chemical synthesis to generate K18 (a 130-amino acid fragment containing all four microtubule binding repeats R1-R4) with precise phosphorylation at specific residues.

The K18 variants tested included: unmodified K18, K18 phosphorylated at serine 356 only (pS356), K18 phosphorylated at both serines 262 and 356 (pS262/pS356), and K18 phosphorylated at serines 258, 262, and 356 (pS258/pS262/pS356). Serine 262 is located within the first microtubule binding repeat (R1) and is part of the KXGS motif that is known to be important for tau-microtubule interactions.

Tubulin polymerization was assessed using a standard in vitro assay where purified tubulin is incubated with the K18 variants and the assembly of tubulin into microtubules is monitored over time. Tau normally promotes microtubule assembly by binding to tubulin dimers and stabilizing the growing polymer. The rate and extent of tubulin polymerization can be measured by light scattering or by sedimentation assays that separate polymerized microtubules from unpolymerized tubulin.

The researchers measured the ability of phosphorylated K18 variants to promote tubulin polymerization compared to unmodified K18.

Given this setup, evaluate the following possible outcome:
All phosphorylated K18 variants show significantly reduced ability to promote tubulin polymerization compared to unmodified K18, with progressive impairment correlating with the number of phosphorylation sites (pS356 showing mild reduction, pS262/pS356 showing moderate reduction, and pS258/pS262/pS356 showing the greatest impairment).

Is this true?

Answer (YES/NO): NO